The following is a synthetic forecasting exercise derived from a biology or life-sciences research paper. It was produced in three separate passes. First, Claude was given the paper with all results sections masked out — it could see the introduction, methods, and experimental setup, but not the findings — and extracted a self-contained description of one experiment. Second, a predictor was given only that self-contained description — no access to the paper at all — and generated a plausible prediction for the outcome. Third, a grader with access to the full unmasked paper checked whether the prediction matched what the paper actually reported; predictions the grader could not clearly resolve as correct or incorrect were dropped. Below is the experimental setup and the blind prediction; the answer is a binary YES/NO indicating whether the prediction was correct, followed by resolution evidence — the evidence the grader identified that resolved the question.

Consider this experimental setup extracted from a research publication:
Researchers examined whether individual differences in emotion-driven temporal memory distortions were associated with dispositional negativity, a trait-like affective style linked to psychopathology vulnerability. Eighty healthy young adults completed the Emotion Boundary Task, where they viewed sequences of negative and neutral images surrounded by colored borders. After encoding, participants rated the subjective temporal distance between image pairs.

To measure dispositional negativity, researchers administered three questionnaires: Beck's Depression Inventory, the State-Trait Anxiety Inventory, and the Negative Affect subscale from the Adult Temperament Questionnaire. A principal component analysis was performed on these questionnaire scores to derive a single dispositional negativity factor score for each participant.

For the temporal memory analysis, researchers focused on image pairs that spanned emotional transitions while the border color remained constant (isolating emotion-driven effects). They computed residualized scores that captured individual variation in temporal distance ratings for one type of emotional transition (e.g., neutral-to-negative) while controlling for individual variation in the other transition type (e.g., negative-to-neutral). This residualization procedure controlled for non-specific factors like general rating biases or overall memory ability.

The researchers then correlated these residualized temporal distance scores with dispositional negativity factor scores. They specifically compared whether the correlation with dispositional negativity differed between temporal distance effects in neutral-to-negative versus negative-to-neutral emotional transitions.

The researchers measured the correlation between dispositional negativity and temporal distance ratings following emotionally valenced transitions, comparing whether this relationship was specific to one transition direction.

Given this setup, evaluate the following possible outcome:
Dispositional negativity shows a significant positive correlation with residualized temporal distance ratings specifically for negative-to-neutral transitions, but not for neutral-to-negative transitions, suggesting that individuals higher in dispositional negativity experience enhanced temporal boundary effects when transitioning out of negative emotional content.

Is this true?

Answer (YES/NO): NO